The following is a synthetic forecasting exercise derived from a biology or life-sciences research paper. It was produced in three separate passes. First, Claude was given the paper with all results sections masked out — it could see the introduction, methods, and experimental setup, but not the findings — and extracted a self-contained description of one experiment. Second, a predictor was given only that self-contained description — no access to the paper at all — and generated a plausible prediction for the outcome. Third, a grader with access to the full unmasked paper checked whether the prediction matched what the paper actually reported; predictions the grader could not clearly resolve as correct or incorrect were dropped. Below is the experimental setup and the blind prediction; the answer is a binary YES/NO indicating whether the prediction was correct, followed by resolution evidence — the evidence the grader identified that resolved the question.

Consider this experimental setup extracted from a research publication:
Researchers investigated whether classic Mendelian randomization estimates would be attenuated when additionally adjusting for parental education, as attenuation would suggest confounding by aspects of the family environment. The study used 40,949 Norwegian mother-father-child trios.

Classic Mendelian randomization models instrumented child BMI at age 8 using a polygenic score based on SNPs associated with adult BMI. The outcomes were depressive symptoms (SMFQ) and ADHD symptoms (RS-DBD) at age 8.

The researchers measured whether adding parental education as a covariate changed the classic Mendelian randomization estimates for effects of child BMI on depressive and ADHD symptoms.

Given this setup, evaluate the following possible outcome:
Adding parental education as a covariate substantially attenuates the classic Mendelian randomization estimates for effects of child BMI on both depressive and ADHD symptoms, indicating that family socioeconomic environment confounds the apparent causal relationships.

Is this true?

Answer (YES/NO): NO